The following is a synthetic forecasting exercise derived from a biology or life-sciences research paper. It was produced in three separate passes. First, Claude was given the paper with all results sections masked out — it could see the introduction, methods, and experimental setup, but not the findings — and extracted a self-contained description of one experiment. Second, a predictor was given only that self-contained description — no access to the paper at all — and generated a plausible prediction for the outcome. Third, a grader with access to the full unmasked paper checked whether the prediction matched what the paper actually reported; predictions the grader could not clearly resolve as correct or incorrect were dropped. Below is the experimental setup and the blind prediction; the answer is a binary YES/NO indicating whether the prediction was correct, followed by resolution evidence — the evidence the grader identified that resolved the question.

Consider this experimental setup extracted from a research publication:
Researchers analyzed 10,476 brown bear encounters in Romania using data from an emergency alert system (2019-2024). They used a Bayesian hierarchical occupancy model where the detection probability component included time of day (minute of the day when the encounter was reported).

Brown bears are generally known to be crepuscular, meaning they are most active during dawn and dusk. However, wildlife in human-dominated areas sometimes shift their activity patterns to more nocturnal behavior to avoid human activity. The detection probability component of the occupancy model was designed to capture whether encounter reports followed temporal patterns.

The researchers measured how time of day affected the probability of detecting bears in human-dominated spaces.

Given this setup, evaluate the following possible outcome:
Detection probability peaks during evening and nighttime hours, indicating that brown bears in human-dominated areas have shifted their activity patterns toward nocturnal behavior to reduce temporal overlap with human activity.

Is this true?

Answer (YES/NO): NO